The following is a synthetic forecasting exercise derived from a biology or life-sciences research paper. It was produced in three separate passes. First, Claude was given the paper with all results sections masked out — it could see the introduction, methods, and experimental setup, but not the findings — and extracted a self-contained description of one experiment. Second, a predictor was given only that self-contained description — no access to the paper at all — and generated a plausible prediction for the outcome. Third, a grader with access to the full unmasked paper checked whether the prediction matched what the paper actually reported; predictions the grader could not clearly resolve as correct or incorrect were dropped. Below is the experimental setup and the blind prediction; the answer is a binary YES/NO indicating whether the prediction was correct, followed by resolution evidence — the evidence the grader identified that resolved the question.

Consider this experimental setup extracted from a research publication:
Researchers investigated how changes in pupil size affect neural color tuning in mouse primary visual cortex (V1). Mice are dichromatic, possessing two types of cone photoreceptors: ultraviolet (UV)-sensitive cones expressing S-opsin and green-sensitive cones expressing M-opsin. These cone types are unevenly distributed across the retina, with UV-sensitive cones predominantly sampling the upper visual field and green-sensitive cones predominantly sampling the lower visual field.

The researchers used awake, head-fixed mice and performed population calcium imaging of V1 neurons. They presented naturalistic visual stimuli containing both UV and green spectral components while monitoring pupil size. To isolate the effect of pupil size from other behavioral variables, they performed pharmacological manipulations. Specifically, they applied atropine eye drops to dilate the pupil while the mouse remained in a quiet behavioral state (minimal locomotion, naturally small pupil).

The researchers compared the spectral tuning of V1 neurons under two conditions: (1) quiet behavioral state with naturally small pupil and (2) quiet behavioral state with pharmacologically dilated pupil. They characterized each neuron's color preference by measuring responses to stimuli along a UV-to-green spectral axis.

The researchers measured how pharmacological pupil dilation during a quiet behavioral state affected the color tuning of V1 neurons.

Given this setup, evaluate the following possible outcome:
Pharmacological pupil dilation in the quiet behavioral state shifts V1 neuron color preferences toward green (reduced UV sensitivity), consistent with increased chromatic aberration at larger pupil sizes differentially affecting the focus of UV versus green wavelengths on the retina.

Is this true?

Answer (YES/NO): NO